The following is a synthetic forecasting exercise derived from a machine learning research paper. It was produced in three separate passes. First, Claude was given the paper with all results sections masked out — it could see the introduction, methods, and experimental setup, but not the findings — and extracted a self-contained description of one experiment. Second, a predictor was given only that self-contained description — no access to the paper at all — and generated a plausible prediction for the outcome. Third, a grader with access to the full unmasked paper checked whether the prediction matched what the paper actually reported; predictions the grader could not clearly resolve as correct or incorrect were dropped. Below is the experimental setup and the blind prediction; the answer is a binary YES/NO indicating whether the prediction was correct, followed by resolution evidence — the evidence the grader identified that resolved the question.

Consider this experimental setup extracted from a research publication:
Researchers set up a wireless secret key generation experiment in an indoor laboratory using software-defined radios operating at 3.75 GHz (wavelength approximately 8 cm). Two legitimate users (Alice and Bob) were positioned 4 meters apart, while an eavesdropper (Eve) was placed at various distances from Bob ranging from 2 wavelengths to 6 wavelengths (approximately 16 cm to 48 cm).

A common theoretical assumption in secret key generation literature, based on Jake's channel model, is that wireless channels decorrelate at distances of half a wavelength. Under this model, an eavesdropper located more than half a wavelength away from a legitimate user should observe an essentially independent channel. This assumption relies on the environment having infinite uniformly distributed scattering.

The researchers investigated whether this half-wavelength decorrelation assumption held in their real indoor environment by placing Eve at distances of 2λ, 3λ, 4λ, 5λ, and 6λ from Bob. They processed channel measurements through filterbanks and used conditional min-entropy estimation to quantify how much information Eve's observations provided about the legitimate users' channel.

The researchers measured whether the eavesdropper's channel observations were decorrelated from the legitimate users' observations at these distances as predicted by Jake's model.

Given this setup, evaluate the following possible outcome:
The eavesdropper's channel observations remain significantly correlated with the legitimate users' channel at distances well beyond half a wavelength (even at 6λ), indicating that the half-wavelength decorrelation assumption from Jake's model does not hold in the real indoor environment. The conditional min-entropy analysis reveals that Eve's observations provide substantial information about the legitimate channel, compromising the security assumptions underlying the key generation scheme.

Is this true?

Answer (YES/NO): YES